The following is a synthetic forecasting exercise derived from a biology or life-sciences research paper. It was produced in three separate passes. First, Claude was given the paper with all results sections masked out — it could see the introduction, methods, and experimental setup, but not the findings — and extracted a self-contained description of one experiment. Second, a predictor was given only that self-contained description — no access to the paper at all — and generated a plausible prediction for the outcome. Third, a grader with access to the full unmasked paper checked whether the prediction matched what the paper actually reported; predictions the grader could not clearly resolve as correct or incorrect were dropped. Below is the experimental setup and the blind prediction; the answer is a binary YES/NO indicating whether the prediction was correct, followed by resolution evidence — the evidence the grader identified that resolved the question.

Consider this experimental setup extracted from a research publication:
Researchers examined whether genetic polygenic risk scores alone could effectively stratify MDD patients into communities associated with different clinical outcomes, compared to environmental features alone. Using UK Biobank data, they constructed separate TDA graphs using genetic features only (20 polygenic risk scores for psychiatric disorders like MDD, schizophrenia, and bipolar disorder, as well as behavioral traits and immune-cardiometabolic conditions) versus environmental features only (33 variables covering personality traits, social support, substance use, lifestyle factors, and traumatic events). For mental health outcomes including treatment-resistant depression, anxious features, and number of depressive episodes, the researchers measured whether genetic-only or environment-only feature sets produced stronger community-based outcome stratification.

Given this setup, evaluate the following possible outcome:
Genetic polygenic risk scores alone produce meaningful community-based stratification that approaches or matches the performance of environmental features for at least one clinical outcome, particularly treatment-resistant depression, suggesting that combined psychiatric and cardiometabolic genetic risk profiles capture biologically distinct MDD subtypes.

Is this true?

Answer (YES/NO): NO